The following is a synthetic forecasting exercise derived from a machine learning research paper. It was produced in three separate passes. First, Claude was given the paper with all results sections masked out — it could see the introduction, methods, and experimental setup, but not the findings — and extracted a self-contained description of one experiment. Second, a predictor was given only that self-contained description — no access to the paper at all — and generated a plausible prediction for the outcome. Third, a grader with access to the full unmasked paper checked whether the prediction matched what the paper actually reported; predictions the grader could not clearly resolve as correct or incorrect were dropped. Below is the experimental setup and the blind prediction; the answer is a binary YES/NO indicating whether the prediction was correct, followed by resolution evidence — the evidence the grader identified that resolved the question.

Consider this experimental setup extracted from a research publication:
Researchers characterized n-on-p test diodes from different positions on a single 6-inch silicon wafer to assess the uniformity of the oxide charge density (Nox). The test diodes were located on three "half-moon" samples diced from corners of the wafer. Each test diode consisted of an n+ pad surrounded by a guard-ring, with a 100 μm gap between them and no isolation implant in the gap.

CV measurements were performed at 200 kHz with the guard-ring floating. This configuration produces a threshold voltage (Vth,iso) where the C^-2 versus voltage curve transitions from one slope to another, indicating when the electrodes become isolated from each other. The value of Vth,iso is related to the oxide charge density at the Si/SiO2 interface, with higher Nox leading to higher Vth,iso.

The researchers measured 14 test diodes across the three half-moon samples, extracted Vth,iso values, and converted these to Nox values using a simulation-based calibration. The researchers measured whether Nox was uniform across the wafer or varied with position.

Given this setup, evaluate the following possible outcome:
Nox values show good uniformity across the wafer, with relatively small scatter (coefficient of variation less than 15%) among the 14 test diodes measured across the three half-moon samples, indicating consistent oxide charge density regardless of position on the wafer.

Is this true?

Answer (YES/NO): NO